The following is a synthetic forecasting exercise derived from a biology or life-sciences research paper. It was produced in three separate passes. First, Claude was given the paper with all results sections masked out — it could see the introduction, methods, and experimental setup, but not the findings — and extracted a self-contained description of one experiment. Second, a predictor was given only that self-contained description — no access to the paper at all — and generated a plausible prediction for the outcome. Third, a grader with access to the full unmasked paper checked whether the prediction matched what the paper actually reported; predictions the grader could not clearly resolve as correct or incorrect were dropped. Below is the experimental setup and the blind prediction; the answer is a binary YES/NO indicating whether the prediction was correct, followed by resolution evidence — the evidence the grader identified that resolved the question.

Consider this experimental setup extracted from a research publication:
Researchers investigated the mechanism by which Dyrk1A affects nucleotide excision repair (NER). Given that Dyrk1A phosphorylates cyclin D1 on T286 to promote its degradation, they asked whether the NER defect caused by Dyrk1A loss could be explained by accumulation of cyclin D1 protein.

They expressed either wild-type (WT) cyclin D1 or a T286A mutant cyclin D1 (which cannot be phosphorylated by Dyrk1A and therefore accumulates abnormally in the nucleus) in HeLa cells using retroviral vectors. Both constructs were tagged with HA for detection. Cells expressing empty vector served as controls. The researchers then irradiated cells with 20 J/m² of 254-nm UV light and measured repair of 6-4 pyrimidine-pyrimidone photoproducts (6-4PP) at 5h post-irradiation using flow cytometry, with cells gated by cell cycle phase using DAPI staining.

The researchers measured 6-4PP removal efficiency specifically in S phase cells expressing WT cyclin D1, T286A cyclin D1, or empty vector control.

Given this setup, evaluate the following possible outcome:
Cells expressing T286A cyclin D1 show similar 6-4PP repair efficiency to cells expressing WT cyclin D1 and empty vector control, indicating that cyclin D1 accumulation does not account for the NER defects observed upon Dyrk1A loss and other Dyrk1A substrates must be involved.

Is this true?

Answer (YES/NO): NO